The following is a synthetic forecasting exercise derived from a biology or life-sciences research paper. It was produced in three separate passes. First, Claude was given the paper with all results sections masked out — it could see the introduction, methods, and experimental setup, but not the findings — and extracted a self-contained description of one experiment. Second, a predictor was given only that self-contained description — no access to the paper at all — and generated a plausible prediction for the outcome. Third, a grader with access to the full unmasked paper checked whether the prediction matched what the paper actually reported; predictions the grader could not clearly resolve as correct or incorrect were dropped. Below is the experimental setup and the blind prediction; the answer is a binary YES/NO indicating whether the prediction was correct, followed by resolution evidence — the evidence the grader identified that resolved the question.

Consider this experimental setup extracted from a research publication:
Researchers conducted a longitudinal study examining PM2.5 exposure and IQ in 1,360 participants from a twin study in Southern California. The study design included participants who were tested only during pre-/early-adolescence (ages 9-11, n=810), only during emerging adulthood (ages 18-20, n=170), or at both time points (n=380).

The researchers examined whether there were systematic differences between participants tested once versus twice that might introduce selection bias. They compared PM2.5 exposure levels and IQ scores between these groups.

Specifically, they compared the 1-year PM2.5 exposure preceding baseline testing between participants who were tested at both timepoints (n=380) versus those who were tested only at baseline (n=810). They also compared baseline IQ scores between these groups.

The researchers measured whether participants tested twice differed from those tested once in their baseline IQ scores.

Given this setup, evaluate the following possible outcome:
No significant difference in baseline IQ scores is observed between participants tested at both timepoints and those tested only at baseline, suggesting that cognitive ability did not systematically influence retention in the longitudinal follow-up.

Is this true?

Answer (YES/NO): NO